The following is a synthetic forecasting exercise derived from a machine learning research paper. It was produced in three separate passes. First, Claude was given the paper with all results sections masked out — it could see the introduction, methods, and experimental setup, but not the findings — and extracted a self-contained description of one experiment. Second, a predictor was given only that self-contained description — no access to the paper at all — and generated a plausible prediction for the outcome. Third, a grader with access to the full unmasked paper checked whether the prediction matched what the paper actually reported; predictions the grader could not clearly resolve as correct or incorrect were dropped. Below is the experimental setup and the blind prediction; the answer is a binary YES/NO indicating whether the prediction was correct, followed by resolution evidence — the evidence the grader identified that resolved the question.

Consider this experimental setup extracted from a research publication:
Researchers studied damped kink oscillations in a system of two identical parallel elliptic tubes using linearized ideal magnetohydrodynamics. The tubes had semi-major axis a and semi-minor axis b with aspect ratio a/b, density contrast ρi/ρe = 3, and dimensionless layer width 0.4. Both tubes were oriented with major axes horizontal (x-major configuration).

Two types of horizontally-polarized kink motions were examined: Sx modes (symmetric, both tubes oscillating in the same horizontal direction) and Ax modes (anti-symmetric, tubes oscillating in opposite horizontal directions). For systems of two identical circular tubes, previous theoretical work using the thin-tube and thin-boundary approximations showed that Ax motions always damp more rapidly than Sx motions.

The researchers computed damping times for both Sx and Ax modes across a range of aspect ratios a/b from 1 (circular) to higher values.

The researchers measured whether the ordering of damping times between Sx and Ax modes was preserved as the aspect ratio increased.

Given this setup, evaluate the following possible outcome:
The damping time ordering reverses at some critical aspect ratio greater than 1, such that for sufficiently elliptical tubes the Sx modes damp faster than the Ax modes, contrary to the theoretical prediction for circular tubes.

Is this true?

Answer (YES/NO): NO